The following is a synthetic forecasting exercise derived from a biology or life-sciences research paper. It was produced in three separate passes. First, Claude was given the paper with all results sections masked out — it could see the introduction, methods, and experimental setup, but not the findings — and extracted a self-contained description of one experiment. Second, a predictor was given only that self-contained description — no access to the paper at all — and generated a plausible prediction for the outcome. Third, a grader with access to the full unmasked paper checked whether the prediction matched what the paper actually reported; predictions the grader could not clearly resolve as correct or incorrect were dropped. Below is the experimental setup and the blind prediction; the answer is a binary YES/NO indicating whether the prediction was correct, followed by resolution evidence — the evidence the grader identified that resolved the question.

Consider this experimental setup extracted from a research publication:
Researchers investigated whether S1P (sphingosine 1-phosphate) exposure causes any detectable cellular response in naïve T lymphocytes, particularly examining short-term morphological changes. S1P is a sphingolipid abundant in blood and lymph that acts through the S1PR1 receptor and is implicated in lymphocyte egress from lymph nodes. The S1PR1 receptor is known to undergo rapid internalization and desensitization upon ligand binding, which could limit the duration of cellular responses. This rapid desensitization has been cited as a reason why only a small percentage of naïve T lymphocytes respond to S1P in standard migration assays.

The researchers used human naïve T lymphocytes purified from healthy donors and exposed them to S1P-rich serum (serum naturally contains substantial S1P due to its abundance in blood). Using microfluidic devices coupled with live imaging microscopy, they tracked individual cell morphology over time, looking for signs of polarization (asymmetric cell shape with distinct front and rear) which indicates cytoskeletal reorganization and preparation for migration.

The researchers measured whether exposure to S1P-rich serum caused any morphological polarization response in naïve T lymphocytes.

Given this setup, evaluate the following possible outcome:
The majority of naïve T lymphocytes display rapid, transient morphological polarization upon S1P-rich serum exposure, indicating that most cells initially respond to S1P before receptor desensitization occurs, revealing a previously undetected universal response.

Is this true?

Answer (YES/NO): NO